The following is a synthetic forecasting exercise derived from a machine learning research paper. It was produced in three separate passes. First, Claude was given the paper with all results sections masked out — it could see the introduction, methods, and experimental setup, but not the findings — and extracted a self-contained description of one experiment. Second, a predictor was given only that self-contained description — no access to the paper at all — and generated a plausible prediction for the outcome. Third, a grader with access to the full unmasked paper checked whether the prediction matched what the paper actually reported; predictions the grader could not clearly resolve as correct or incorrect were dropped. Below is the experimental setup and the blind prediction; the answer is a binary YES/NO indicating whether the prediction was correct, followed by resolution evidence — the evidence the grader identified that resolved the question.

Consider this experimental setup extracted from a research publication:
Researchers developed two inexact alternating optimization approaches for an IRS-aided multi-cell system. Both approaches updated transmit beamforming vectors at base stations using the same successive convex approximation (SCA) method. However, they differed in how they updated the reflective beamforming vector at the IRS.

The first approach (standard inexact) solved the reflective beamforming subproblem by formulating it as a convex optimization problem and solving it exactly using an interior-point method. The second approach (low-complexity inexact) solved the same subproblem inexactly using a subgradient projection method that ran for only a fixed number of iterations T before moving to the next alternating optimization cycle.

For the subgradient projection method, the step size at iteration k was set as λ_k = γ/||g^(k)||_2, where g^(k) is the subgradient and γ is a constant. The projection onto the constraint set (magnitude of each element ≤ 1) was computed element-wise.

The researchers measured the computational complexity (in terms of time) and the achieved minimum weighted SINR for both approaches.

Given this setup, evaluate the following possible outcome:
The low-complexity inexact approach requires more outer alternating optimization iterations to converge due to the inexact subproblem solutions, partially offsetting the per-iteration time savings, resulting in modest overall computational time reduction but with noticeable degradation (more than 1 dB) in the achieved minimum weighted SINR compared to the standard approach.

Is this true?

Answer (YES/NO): NO